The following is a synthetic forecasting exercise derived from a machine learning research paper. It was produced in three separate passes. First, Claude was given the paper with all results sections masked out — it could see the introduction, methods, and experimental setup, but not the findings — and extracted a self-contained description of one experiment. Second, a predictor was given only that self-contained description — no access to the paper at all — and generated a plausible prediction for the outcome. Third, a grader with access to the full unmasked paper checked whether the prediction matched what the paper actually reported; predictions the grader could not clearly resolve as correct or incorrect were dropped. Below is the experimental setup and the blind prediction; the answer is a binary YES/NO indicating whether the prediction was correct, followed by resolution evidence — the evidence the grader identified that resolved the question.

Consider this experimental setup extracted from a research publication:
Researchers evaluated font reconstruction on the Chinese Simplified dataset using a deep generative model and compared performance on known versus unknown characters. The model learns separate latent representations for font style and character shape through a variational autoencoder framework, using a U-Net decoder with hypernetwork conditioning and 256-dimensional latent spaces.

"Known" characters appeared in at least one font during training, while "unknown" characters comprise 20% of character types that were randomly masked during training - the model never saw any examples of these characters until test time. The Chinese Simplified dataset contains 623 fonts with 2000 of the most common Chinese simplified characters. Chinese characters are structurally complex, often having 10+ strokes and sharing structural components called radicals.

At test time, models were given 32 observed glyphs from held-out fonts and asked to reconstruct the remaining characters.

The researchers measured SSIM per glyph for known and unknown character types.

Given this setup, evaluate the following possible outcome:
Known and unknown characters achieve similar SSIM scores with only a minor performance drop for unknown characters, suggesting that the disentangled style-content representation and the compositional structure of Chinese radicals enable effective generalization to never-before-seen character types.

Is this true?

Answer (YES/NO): NO